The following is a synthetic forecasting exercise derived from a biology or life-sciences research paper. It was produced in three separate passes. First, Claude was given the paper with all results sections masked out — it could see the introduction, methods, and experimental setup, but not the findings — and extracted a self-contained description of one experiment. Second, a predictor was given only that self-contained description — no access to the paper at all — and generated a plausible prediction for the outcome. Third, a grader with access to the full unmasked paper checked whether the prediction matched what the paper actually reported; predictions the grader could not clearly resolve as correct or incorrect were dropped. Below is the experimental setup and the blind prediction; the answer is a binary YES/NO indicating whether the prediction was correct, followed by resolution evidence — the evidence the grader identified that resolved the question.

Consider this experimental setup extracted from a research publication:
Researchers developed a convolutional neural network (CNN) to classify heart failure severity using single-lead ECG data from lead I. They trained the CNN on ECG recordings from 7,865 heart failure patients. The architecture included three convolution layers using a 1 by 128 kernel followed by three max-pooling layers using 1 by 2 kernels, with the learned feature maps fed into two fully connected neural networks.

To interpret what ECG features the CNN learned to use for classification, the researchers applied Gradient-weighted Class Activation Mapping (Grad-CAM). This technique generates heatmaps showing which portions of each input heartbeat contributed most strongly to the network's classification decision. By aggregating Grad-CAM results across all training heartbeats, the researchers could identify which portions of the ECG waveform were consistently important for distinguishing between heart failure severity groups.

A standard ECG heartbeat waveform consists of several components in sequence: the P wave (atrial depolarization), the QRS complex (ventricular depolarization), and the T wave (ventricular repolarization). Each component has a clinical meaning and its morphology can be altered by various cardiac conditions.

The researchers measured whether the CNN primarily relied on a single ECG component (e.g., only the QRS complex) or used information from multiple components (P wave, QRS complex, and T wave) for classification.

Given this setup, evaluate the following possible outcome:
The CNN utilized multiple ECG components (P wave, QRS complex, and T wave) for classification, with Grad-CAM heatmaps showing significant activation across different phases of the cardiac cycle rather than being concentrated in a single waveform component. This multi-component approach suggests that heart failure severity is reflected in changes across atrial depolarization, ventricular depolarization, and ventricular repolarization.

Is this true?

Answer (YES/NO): YES